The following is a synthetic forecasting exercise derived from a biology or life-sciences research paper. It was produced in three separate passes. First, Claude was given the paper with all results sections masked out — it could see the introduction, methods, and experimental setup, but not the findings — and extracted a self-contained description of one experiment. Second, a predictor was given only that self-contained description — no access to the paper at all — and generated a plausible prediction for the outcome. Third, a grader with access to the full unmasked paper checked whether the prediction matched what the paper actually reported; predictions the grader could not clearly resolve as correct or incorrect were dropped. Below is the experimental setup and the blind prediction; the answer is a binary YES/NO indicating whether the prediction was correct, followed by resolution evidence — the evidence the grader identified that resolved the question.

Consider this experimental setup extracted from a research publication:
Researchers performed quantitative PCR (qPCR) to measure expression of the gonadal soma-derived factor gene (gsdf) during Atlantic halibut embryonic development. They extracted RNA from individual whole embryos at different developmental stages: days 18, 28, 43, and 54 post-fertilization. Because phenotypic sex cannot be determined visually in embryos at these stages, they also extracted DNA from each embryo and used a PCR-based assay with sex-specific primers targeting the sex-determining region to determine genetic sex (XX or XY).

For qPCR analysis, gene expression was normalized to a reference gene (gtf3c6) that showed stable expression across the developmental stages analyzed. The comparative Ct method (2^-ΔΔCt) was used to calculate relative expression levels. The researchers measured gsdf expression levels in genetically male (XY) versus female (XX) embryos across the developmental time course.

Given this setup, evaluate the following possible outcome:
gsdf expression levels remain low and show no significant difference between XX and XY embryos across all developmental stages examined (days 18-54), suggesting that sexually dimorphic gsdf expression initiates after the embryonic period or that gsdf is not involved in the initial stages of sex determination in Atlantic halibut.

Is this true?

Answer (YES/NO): NO